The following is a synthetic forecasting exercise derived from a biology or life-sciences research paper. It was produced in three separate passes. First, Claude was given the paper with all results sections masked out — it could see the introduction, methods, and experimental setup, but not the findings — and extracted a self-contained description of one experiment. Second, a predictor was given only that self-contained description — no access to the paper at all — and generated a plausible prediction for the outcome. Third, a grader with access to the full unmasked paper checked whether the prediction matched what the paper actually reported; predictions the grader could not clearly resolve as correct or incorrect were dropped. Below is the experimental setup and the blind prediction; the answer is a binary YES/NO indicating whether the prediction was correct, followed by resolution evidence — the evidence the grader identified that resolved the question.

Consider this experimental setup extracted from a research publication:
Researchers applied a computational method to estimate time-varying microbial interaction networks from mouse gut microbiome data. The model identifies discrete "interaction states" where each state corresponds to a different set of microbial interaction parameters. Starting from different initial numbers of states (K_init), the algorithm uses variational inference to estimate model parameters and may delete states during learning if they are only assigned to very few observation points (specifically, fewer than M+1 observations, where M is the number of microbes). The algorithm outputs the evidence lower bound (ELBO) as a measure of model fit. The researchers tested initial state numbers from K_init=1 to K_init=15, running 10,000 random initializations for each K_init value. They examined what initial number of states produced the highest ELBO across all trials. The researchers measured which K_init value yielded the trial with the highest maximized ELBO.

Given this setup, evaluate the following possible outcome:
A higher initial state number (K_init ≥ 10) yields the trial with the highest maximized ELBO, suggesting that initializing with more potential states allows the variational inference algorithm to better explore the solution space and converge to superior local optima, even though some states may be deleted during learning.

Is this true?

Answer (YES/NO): NO